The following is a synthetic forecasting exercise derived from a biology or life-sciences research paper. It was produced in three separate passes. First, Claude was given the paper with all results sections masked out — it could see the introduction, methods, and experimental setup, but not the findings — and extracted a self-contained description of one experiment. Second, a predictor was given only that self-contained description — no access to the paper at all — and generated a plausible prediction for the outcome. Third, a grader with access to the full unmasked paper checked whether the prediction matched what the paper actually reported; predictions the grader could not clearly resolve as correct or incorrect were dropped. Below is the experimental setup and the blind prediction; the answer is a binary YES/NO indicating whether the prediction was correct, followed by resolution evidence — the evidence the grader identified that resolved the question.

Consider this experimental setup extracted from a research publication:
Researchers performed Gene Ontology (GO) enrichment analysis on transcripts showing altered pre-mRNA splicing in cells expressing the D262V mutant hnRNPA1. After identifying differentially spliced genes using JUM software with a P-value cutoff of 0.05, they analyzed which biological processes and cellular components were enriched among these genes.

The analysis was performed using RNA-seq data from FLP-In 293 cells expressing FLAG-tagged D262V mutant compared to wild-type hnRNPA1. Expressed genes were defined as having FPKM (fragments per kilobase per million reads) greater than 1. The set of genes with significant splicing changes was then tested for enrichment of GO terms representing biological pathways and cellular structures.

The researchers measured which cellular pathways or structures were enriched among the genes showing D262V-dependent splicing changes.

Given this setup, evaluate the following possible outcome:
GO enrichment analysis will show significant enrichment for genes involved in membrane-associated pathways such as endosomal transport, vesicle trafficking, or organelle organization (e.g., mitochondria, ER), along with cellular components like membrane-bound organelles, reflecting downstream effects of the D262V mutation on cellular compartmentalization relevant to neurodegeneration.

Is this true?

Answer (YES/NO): NO